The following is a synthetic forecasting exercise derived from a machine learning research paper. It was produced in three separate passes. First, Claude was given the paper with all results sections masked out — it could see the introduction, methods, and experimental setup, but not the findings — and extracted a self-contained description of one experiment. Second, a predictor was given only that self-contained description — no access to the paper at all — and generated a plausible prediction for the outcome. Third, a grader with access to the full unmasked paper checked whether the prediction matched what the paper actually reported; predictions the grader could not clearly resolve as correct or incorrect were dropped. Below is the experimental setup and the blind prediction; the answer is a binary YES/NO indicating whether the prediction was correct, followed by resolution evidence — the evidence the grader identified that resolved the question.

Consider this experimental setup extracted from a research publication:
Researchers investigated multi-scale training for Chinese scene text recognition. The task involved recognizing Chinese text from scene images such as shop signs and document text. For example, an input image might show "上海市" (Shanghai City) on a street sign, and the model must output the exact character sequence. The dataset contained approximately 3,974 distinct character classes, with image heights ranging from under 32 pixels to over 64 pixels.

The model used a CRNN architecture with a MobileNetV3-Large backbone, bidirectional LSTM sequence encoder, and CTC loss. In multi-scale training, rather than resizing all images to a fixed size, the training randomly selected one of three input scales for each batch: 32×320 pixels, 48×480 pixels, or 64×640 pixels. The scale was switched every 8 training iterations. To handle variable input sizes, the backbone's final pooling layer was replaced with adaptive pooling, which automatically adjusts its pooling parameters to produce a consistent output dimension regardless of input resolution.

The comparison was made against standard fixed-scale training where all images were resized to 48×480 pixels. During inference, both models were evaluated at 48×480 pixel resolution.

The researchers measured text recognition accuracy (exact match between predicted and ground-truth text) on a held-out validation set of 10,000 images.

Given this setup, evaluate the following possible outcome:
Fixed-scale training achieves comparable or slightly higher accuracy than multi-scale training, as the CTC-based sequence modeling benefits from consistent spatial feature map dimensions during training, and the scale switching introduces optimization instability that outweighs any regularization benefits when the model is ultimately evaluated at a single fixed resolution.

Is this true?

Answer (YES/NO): YES